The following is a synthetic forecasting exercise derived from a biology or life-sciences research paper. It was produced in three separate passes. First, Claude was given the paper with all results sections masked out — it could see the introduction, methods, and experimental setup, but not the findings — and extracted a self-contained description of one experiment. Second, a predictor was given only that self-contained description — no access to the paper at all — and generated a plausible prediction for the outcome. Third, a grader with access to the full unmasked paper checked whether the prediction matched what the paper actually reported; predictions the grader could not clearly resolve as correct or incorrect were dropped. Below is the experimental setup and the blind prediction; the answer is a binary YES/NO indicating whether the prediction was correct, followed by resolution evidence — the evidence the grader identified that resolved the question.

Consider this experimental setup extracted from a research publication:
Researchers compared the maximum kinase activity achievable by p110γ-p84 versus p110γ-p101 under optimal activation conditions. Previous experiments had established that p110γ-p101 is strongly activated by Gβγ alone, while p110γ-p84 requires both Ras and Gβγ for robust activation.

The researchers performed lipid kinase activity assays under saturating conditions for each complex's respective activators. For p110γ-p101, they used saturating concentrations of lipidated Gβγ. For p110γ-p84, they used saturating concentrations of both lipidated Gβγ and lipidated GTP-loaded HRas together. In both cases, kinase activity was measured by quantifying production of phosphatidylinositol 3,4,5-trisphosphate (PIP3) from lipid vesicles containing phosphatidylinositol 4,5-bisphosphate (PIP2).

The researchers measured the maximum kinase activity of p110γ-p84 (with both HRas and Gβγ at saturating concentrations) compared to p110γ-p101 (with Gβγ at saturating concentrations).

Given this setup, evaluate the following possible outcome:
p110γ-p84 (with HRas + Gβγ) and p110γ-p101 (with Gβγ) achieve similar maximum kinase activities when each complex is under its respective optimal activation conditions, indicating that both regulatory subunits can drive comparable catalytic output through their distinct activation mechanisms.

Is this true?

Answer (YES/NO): NO